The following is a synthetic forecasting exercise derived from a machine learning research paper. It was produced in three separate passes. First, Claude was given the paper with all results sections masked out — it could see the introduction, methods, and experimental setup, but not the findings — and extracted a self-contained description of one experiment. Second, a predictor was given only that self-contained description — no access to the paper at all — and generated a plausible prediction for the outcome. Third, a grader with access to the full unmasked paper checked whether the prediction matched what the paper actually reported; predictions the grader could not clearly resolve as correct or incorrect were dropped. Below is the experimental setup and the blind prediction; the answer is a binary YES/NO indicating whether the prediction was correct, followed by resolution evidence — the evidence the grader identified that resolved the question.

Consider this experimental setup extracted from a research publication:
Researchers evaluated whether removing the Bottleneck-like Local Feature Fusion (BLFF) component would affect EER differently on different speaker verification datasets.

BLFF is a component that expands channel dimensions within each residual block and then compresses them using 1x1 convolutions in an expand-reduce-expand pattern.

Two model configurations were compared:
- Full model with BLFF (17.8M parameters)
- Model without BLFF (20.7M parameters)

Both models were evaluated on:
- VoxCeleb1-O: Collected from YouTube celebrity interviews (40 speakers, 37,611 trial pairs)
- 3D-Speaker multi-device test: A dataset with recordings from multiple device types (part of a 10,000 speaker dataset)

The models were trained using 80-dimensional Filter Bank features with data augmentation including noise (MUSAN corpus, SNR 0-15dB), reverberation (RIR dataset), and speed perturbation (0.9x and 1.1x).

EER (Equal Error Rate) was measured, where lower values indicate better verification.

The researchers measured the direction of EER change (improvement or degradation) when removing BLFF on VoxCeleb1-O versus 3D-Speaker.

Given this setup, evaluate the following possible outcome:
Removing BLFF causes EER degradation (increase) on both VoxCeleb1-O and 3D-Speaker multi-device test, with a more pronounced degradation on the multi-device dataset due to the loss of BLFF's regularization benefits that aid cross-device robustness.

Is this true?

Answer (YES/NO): NO